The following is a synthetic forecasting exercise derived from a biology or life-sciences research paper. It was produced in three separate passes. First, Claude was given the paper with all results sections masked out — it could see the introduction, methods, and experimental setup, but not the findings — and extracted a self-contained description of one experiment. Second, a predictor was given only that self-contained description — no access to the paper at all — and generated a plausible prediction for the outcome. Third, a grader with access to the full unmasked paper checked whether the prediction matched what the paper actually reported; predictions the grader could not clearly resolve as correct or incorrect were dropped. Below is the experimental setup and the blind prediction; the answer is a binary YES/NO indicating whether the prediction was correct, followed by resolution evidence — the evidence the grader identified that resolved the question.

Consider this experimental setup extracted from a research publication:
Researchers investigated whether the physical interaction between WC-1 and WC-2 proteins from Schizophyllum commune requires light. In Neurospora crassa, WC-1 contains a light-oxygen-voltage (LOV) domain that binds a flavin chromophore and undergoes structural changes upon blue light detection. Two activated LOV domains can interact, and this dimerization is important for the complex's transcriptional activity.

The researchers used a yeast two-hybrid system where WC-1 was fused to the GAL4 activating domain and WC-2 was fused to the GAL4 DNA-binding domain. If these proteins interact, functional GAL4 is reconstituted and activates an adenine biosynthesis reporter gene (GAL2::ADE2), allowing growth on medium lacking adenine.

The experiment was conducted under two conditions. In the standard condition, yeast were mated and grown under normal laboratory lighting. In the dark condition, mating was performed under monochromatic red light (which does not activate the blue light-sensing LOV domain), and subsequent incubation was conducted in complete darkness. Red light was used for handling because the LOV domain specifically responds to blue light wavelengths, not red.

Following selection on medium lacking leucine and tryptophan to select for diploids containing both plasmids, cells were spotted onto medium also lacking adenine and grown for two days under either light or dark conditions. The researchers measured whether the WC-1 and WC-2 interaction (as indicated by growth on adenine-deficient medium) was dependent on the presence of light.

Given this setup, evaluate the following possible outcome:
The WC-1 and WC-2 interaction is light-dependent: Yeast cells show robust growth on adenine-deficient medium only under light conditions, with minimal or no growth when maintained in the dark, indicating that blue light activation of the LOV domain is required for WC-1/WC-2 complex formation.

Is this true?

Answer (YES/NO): NO